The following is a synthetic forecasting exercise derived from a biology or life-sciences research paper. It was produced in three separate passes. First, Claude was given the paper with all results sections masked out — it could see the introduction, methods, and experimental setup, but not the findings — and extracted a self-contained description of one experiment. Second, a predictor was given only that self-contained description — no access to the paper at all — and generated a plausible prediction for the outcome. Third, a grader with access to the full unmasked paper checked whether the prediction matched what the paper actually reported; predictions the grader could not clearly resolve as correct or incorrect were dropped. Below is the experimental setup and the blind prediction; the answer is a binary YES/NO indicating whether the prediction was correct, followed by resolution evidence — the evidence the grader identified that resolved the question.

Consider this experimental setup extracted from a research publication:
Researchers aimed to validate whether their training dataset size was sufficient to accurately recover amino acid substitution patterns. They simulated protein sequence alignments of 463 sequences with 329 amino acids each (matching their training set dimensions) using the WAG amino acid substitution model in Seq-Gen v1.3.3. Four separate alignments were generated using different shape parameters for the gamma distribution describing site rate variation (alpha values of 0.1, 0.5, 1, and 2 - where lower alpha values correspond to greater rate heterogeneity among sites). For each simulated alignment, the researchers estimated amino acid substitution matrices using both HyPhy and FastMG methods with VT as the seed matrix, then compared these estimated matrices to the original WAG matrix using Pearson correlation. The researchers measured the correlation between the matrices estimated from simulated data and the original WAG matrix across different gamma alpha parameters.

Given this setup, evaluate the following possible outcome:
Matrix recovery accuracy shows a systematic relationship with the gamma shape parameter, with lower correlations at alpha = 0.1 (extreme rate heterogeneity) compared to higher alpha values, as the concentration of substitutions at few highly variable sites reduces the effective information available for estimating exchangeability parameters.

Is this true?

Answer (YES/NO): NO